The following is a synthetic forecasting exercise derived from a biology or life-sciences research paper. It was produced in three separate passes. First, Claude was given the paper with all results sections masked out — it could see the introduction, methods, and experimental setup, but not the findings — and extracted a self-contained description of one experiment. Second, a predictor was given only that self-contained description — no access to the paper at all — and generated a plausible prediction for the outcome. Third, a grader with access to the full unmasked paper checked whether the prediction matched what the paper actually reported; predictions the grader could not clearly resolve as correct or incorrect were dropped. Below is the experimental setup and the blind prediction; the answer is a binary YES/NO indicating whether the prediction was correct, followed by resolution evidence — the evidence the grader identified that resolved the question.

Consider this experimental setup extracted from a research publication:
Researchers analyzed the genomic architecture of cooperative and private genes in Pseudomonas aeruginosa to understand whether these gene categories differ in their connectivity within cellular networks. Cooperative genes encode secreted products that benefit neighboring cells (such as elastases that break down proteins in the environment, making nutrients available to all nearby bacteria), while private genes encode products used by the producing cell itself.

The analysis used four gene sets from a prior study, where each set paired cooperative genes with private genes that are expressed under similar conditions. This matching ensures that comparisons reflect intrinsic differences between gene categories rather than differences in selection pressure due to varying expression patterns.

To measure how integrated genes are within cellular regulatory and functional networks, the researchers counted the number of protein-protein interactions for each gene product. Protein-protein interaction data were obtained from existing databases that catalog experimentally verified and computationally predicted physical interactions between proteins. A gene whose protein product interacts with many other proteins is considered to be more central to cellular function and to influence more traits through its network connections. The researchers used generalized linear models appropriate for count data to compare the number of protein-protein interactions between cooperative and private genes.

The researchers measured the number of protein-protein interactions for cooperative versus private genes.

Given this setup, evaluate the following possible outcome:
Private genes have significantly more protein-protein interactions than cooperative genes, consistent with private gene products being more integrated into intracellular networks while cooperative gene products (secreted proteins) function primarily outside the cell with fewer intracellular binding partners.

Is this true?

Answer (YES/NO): NO